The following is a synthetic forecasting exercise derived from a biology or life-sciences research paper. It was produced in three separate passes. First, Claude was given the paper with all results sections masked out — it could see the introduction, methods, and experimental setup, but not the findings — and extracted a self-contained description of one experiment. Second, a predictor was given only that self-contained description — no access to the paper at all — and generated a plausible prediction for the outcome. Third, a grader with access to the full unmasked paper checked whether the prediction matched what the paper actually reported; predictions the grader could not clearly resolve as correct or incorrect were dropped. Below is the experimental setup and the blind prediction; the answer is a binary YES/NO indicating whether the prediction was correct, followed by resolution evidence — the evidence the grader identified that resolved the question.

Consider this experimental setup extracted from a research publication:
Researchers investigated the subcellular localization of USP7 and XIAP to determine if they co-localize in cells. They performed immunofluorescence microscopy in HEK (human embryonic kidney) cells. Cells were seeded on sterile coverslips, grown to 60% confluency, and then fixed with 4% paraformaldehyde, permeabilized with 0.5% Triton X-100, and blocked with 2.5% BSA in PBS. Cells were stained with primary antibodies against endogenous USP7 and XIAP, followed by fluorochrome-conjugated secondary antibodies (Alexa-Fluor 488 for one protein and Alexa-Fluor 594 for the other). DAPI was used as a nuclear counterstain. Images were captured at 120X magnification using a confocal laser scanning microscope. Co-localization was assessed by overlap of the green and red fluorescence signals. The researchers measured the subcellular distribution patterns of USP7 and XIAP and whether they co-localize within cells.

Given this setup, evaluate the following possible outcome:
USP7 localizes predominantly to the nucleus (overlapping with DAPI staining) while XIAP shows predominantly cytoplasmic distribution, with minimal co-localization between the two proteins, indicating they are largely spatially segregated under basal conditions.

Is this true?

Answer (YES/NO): NO